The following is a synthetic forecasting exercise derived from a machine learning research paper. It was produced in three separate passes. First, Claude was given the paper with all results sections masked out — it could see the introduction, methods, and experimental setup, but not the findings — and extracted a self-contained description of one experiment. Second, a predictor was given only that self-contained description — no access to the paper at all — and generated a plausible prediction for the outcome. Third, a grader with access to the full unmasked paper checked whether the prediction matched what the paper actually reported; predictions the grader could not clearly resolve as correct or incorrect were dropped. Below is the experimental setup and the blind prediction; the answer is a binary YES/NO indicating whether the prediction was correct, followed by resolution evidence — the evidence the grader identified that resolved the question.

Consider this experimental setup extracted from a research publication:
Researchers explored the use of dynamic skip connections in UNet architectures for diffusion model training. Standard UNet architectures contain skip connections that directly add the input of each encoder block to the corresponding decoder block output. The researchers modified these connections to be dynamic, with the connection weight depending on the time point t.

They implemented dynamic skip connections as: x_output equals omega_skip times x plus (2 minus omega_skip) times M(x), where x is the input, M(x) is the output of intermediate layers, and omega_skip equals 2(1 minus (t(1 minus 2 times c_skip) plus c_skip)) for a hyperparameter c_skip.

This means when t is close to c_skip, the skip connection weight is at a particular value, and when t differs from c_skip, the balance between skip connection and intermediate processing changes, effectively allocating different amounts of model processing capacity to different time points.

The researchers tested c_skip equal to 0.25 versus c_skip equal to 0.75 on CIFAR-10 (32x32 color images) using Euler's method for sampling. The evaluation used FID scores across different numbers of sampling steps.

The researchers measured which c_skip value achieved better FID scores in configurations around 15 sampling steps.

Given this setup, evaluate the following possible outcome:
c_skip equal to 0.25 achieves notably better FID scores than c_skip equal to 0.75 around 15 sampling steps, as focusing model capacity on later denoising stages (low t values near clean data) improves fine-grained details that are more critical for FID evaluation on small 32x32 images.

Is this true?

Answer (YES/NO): NO